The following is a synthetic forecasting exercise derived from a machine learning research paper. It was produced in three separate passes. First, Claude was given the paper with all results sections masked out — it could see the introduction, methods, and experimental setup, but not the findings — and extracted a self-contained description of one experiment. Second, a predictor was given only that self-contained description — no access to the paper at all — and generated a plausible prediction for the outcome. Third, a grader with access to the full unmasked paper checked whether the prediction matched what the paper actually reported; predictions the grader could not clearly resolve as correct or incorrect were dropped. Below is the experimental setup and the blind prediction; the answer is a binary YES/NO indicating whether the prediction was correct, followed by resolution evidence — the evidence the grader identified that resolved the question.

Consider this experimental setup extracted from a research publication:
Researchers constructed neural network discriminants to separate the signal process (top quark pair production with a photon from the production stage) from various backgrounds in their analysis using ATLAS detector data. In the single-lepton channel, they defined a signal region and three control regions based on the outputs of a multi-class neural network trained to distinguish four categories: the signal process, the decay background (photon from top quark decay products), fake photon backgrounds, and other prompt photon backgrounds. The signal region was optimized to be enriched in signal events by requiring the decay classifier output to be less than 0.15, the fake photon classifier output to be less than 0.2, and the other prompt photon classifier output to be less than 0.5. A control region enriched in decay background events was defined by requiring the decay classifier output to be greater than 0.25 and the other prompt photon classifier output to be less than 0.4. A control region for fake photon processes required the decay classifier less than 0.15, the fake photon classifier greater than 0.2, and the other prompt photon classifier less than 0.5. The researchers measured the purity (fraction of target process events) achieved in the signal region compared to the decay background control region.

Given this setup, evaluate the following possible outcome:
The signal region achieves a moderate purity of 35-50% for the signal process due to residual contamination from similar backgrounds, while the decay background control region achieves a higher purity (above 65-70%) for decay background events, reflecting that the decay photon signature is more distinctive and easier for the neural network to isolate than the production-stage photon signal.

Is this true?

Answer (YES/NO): NO